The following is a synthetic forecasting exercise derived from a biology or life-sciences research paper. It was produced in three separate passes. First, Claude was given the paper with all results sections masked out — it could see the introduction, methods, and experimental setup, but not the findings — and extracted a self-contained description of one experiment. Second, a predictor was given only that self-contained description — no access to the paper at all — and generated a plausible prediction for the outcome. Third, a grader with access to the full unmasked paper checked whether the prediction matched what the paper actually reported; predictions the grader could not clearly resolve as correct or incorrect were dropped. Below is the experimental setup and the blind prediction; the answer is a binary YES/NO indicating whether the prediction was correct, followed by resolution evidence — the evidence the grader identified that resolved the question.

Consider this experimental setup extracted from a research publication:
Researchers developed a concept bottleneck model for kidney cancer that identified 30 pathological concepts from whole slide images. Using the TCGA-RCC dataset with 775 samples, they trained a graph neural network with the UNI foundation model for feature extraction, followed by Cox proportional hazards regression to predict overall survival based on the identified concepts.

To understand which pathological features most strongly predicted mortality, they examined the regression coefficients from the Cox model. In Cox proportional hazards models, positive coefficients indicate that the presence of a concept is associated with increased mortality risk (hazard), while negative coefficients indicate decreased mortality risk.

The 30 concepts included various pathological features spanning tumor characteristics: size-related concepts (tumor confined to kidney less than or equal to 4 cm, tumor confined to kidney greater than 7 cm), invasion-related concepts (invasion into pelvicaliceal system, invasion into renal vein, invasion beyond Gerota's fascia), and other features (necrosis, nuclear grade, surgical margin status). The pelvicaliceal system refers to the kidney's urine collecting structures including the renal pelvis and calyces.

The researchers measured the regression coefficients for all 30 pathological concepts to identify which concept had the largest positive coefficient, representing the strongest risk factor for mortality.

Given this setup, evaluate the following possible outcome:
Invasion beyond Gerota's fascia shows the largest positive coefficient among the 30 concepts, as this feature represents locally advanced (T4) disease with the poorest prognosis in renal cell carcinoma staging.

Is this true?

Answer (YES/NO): NO